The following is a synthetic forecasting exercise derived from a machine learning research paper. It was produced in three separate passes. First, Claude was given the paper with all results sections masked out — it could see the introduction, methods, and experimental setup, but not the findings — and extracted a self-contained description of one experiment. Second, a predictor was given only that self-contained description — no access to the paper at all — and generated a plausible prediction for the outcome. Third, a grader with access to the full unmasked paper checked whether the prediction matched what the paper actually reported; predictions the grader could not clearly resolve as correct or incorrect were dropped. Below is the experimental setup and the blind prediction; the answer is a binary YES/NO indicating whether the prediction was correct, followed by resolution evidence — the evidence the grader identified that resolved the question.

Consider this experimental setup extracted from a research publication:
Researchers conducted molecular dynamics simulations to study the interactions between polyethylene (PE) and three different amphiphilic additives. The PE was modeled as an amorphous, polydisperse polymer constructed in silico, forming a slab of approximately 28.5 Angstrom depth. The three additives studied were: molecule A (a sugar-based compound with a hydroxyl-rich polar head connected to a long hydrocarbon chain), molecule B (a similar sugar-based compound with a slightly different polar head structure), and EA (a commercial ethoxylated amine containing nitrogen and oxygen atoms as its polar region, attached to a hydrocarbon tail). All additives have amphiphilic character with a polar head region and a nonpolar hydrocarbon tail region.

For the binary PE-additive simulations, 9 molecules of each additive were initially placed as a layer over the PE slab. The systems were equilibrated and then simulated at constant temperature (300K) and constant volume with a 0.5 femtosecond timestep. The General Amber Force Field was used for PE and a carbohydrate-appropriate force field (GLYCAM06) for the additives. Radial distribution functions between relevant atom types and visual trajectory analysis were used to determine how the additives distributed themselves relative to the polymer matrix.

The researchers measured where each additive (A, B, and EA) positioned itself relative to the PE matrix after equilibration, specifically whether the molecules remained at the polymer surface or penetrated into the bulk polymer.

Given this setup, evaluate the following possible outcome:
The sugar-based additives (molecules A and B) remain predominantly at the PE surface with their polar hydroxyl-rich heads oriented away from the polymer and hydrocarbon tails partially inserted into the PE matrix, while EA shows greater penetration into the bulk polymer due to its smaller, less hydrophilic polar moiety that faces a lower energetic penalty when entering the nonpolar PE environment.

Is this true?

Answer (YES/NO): NO